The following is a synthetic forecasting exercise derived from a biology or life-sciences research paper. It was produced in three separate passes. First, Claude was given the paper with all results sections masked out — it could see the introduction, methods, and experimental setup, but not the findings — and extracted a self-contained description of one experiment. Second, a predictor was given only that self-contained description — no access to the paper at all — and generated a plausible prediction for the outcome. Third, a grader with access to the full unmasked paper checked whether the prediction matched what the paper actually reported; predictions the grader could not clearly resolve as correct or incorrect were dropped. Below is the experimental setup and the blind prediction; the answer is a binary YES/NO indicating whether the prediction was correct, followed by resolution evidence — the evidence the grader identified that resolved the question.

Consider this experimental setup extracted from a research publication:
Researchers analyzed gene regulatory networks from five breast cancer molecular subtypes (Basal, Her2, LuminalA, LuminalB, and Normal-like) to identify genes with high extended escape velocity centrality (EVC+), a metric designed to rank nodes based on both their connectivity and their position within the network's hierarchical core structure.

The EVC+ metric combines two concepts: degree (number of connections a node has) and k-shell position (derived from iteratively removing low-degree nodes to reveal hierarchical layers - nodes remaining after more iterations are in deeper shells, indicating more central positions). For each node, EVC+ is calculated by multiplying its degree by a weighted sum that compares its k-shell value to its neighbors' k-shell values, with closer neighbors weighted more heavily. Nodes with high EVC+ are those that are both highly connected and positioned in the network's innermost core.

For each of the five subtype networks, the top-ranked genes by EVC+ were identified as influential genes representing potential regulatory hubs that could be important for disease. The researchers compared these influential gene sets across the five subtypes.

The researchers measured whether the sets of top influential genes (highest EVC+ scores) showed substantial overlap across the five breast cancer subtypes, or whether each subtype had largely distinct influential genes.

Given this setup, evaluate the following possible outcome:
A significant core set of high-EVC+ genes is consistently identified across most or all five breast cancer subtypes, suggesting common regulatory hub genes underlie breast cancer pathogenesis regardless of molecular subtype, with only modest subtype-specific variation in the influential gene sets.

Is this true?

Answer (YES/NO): YES